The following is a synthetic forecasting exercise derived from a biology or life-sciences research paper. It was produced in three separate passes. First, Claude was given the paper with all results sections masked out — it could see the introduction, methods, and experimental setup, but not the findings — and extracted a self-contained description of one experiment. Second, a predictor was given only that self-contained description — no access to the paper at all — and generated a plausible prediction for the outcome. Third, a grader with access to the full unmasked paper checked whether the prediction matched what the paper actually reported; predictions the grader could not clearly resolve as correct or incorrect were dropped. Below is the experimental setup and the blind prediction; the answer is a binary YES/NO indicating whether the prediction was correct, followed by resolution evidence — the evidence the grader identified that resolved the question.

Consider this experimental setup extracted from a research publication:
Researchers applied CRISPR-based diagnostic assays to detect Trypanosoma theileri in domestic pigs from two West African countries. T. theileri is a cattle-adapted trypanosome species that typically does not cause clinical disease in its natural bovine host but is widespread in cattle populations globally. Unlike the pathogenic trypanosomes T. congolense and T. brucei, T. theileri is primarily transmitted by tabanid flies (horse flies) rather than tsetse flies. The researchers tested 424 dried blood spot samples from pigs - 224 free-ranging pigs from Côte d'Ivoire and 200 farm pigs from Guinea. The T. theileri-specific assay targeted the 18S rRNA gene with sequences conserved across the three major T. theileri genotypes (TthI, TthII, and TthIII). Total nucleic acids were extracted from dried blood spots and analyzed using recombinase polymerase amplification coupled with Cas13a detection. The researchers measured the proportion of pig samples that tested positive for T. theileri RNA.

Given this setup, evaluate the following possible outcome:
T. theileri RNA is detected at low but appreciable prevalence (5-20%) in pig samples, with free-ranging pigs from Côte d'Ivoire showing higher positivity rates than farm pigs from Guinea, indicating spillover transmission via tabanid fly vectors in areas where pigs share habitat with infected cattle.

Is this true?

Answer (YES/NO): NO